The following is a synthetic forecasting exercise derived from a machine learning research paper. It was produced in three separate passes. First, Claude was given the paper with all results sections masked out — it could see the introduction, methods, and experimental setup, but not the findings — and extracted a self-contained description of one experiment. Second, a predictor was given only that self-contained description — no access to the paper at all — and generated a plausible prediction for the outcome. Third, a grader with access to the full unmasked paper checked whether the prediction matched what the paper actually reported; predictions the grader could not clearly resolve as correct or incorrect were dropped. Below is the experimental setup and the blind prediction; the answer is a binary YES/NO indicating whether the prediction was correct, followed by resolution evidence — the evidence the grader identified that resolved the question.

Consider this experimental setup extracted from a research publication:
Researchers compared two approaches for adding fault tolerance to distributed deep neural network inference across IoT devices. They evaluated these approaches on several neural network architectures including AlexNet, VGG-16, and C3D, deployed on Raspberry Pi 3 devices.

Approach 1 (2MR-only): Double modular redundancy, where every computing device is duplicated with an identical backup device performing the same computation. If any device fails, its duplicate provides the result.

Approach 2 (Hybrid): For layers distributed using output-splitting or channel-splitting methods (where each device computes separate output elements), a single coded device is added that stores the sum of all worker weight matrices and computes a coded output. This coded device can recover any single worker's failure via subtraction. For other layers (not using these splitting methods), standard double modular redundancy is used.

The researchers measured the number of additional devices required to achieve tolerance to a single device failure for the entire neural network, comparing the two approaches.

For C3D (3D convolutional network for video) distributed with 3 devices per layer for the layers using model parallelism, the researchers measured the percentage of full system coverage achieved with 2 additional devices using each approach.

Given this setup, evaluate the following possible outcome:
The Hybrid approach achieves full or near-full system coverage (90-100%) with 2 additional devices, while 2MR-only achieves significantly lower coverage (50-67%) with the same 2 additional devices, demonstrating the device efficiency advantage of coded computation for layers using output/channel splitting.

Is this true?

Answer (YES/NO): NO